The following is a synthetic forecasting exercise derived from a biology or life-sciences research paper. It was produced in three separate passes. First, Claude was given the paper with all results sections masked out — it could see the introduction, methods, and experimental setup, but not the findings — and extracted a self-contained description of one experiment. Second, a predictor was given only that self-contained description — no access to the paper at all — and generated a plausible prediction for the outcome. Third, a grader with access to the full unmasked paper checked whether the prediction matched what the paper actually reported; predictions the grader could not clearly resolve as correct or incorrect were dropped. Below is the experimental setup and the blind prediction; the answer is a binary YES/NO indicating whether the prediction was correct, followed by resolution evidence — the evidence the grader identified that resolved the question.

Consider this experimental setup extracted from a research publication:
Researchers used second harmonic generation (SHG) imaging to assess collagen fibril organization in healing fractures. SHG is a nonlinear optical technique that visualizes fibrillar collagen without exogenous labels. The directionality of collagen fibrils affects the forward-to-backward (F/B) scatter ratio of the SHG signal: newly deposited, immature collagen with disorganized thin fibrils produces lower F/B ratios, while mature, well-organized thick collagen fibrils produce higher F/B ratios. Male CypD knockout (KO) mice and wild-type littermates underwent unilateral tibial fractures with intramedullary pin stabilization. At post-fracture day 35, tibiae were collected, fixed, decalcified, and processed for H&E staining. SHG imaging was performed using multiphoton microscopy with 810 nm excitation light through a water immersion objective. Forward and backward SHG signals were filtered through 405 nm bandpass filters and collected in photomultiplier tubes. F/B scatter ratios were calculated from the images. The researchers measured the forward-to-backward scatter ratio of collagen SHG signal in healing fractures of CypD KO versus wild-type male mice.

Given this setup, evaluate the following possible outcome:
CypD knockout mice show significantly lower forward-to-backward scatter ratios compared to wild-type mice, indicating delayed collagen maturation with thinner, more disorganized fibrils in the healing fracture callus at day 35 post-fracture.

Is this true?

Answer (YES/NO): NO